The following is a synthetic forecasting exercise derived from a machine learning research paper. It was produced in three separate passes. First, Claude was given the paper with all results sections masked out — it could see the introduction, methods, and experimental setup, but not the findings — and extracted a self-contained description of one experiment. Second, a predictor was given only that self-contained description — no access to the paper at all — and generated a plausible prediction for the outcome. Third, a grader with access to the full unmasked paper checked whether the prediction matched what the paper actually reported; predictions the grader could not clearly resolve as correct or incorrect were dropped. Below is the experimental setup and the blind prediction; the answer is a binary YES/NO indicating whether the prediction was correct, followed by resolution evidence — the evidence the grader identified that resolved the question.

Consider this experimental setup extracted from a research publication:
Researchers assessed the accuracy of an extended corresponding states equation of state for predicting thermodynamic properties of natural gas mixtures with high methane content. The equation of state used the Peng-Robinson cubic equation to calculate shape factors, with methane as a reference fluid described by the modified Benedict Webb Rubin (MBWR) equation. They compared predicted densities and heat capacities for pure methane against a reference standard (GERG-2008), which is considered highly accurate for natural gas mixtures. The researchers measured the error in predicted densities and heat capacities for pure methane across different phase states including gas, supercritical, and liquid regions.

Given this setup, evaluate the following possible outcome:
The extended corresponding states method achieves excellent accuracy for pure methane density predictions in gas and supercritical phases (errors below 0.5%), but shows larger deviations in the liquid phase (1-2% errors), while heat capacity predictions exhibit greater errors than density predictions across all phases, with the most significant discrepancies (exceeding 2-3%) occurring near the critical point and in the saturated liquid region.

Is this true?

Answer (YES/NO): NO